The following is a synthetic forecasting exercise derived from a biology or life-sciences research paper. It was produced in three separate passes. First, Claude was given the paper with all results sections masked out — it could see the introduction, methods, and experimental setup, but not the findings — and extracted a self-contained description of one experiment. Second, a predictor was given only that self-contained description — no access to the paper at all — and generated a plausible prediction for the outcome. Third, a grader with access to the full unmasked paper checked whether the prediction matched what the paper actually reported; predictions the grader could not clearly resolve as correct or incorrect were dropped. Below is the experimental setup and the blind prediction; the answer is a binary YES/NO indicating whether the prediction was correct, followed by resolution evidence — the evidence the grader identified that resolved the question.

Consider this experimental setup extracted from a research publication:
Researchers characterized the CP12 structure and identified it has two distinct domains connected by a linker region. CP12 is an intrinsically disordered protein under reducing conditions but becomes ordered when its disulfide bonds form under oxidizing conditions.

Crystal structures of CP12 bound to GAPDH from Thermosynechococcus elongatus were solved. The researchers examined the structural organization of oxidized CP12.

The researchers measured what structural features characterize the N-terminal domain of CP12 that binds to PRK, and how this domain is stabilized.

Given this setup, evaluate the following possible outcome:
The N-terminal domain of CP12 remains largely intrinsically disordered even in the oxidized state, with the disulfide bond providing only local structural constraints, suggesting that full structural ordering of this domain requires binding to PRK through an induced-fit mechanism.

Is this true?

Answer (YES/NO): NO